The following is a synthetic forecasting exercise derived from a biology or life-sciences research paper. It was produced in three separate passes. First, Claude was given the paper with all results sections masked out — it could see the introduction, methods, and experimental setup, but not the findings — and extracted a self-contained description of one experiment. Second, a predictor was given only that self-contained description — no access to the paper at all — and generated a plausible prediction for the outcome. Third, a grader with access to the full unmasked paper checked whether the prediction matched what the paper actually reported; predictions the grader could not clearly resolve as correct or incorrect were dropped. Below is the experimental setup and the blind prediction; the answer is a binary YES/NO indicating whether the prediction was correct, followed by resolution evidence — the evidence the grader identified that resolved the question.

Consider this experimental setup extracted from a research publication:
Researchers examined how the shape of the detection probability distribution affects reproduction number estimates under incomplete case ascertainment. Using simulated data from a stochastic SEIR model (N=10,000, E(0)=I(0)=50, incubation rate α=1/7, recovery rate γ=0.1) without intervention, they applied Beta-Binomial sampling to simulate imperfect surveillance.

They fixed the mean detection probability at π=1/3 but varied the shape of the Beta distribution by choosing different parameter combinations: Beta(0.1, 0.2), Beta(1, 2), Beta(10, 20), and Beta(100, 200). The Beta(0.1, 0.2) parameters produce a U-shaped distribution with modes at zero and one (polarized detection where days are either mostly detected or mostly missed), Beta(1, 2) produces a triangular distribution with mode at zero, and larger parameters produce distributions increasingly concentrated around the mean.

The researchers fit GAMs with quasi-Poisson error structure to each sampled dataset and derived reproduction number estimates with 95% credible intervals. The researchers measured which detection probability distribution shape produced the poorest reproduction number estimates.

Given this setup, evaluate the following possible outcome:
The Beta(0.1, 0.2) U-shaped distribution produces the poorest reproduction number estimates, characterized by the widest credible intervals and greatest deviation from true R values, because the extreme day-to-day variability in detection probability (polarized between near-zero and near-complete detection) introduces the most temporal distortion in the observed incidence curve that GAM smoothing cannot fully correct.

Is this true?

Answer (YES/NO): YES